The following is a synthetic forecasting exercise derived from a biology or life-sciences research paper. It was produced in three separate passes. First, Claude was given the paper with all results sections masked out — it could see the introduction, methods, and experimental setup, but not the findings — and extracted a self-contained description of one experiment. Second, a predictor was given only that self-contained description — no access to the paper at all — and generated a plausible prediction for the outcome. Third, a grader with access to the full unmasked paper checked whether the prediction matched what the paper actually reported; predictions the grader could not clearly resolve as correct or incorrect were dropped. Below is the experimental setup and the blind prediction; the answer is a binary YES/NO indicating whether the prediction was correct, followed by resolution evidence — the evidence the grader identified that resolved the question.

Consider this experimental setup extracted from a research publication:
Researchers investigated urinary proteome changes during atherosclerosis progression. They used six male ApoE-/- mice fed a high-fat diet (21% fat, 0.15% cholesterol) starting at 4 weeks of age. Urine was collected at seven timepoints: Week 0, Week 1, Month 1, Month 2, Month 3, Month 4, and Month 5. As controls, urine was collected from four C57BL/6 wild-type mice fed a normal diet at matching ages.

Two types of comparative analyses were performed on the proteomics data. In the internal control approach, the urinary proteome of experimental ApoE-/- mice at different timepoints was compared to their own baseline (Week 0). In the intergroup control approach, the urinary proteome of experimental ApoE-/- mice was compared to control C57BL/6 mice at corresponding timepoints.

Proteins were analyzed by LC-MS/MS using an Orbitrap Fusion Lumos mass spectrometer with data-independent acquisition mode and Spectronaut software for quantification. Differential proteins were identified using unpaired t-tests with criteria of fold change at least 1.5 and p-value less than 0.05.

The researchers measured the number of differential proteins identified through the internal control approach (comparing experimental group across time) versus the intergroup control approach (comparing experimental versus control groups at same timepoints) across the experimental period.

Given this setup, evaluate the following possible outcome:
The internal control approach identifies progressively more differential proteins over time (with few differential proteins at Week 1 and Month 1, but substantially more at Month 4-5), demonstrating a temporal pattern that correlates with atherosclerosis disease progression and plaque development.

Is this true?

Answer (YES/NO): NO